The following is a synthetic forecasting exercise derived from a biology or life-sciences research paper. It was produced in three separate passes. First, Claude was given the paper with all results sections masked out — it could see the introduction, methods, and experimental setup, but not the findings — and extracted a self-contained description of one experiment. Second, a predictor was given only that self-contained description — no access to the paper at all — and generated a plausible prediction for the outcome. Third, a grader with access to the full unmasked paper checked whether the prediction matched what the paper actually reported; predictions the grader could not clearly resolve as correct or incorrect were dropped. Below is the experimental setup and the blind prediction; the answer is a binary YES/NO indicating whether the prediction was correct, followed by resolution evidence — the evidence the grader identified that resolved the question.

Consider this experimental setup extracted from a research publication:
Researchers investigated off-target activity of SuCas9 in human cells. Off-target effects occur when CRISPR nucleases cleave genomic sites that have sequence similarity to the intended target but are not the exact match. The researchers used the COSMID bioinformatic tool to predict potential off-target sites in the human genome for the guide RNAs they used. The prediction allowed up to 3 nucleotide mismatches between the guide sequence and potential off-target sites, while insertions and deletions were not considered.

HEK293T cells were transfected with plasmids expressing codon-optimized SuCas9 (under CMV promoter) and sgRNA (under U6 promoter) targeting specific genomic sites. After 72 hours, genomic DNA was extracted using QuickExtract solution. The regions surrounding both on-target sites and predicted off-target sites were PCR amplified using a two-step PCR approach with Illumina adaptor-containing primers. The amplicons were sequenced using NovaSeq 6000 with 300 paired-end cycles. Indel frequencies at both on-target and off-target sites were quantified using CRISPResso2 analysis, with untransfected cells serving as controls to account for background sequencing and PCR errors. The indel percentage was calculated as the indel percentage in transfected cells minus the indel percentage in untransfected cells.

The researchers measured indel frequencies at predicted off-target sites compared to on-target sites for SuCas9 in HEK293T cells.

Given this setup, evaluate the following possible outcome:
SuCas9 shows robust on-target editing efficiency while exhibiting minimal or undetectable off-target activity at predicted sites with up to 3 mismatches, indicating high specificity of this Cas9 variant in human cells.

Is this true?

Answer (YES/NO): YES